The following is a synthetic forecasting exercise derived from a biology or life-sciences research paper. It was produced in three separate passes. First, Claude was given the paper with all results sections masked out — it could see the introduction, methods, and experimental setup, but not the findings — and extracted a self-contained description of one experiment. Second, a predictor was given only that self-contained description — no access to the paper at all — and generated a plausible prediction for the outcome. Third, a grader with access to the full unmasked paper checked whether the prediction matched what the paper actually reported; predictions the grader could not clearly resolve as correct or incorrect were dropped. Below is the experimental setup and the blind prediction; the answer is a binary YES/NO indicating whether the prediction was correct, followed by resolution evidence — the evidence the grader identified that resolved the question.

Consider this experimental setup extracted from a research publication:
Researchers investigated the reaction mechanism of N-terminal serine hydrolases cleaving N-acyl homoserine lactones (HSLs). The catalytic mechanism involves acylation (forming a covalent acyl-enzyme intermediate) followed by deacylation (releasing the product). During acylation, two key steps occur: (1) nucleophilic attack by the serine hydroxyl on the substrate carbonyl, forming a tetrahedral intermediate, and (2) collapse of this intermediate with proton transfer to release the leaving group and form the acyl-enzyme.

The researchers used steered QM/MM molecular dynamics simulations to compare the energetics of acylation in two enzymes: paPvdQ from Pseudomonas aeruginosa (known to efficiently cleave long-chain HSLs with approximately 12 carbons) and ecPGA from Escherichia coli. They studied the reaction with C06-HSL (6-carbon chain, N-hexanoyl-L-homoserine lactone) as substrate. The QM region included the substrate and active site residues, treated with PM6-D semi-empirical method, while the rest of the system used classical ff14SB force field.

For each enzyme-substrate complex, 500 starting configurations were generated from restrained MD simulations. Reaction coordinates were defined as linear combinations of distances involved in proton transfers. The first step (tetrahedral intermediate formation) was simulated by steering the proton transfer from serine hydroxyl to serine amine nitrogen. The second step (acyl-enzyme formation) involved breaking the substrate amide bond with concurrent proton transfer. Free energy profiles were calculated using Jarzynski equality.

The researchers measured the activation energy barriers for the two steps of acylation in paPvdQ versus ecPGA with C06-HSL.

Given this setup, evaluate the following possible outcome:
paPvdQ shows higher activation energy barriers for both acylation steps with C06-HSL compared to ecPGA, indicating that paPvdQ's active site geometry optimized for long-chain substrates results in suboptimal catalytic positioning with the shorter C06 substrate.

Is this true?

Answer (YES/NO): NO